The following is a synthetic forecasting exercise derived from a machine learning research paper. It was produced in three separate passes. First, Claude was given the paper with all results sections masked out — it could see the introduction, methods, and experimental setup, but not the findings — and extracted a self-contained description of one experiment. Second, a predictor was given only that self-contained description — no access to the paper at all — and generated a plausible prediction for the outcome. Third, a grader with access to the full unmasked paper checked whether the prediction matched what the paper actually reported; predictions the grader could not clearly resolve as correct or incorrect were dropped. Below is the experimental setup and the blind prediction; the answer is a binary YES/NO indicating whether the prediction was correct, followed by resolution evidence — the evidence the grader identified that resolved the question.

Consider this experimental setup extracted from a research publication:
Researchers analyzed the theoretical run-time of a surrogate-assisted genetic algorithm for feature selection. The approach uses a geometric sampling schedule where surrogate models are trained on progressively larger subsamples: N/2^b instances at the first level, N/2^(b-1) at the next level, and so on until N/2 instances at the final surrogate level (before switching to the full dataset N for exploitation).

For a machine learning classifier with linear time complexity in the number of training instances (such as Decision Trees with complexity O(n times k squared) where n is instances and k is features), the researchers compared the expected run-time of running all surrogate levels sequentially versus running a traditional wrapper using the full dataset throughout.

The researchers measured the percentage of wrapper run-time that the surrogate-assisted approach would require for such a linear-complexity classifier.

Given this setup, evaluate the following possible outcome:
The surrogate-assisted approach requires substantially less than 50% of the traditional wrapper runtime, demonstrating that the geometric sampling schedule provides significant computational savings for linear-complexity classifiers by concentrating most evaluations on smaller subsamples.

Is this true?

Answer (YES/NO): NO